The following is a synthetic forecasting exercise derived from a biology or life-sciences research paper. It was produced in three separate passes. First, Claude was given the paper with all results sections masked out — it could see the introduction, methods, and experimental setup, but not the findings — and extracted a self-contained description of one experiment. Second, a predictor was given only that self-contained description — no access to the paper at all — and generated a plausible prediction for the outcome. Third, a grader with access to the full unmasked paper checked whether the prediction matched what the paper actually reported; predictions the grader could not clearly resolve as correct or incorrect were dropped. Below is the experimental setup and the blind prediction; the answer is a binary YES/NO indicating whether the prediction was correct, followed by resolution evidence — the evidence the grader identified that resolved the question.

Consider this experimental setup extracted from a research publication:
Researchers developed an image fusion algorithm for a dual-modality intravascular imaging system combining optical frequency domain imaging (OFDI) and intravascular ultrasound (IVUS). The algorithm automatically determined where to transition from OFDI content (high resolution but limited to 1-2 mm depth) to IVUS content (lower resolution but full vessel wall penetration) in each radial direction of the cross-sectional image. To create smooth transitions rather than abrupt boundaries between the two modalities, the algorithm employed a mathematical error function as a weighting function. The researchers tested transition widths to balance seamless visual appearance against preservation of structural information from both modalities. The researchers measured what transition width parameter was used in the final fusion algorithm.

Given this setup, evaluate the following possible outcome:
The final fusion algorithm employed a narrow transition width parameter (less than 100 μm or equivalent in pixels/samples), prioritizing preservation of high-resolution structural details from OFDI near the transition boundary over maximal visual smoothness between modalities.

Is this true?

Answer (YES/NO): NO